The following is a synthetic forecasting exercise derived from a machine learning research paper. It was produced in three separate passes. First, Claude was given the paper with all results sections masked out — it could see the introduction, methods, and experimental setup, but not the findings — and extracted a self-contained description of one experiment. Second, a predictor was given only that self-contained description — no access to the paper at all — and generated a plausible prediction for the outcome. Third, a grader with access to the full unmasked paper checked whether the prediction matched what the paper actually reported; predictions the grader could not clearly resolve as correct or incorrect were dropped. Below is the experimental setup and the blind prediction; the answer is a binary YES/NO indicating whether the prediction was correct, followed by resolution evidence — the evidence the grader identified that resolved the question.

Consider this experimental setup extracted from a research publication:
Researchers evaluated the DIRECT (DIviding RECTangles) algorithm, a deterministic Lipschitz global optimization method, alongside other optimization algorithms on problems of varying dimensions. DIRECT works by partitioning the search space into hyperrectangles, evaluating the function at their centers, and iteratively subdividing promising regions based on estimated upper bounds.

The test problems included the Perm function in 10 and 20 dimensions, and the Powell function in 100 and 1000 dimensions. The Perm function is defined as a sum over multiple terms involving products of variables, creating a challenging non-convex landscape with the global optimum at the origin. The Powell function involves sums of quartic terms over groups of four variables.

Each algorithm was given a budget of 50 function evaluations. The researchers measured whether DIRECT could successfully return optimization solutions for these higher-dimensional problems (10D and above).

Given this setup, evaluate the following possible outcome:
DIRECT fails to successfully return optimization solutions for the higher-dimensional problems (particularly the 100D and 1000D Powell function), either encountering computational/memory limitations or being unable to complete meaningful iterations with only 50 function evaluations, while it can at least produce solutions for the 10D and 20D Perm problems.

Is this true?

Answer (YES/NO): NO